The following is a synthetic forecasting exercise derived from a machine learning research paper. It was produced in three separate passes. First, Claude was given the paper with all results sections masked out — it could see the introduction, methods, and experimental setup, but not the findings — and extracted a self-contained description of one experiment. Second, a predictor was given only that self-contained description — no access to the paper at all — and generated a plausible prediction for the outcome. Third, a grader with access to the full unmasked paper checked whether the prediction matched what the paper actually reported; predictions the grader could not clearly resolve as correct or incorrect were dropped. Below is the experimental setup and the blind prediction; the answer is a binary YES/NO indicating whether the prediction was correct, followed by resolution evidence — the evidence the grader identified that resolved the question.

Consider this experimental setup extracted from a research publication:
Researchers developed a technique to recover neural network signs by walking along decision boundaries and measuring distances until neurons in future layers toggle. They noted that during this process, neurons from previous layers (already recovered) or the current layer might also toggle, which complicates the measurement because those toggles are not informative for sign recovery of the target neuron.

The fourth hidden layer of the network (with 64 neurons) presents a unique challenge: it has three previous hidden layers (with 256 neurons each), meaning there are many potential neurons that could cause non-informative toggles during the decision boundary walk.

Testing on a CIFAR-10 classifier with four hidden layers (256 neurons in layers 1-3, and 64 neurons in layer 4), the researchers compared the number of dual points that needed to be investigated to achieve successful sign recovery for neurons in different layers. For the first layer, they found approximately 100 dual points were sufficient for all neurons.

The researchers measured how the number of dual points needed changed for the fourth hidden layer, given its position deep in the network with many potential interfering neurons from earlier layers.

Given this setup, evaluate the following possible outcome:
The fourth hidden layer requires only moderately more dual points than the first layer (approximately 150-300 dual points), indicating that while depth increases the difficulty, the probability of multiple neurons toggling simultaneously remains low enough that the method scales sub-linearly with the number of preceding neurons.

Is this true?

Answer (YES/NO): NO